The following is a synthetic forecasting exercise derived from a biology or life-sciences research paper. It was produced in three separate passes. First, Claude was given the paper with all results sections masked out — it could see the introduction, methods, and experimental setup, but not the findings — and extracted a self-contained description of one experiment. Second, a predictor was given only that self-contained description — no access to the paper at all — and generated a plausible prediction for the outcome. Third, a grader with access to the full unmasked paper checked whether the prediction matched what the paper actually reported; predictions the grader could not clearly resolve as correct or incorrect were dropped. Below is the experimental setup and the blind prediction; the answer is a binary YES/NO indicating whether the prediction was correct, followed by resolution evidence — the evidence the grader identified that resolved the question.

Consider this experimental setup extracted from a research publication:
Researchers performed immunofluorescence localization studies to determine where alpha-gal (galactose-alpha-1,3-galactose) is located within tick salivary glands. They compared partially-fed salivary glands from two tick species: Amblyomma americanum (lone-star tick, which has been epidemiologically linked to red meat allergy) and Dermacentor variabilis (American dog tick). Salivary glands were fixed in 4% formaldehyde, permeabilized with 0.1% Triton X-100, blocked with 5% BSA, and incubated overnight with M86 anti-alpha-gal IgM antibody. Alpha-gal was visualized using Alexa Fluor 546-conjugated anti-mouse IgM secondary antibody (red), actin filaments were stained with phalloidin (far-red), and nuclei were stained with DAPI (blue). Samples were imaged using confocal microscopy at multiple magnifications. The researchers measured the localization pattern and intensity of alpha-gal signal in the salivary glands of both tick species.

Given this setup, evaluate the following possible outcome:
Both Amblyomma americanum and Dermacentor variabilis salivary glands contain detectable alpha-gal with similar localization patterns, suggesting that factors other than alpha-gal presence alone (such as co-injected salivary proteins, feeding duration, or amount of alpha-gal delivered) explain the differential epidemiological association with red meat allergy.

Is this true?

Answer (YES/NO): NO